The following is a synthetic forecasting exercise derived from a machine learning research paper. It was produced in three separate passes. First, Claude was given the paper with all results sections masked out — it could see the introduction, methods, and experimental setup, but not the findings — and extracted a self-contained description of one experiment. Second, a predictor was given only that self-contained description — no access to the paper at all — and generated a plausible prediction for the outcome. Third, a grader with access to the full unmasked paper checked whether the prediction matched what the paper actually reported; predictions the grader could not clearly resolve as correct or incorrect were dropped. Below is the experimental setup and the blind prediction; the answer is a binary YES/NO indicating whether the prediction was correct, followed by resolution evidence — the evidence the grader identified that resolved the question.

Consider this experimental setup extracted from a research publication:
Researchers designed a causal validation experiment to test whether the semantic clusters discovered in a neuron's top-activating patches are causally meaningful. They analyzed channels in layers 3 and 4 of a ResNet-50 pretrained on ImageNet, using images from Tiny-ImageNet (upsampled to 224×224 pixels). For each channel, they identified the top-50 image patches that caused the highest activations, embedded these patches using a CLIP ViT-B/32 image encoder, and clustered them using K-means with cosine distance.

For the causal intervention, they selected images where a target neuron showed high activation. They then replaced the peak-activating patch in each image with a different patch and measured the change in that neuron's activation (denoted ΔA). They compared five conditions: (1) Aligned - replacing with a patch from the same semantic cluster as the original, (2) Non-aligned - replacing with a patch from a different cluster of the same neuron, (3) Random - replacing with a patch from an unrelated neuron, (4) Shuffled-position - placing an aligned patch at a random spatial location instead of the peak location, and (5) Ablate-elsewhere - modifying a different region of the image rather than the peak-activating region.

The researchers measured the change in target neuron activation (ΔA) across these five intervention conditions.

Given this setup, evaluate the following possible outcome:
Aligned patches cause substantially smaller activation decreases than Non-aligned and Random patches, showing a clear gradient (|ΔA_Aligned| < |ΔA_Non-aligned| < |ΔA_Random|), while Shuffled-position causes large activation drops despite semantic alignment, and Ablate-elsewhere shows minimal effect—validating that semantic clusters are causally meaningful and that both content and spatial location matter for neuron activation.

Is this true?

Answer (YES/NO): NO